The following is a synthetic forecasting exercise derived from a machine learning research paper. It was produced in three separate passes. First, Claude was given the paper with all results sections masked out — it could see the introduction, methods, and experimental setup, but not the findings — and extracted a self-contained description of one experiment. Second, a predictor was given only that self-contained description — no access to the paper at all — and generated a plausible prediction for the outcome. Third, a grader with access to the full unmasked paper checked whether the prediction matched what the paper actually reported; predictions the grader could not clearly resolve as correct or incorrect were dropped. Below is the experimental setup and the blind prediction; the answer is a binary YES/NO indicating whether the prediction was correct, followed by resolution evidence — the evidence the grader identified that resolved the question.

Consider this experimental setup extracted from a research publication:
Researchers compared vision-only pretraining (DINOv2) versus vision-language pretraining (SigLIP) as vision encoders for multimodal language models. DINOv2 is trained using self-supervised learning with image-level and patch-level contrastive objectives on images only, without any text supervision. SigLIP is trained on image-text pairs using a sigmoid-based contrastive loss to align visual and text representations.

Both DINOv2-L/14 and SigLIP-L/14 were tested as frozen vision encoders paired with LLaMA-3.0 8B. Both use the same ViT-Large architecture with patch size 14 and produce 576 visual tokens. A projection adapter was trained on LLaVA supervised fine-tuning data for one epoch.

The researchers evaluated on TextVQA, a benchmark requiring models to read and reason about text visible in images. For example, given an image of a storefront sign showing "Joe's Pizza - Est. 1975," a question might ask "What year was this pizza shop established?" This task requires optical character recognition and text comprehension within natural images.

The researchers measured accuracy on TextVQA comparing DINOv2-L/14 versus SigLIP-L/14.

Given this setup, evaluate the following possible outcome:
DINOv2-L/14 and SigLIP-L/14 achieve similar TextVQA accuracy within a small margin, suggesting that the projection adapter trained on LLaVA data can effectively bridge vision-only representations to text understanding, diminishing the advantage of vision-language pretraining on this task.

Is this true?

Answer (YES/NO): NO